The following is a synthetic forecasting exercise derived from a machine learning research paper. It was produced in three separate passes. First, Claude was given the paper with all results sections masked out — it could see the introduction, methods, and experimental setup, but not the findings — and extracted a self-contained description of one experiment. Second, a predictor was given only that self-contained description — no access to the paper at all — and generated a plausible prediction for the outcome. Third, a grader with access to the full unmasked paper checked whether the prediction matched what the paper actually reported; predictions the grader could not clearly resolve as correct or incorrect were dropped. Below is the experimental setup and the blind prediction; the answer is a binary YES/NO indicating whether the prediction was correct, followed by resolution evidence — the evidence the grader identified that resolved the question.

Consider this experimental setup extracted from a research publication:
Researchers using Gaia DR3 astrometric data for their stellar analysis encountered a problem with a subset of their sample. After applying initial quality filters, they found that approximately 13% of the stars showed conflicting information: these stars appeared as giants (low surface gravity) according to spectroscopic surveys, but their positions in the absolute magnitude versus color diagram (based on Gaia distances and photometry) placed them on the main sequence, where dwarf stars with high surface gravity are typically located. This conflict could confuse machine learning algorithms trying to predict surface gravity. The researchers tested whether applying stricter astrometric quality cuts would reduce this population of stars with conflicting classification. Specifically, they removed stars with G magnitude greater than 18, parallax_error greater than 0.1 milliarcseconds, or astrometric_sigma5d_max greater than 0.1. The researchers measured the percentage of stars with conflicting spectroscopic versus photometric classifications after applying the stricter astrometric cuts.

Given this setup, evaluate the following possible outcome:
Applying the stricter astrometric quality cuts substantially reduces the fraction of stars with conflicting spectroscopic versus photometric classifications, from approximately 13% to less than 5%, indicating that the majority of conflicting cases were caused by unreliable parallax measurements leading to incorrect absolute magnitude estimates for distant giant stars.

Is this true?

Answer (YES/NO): YES